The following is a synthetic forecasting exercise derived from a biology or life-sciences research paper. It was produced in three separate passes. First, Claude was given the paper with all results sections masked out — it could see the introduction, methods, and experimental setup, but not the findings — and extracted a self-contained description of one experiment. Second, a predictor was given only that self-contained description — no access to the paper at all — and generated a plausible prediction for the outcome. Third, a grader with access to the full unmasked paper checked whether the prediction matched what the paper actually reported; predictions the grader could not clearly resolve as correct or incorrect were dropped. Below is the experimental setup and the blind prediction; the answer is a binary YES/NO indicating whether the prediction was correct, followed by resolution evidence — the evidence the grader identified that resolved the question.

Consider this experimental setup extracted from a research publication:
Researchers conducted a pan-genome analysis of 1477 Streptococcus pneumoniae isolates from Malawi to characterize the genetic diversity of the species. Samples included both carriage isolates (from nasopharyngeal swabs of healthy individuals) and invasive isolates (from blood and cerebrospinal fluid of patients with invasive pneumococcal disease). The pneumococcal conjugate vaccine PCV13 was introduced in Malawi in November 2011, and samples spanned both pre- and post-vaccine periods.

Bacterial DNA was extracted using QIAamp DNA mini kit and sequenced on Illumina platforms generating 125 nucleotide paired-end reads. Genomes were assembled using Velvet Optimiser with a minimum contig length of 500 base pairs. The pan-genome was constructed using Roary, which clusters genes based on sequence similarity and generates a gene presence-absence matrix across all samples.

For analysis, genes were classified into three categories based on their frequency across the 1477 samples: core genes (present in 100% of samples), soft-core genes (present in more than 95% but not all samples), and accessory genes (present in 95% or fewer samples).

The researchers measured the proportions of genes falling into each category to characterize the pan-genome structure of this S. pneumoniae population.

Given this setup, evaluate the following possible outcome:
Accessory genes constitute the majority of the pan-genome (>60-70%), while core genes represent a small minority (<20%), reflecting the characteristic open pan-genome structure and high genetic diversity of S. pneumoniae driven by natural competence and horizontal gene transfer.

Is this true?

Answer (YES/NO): YES